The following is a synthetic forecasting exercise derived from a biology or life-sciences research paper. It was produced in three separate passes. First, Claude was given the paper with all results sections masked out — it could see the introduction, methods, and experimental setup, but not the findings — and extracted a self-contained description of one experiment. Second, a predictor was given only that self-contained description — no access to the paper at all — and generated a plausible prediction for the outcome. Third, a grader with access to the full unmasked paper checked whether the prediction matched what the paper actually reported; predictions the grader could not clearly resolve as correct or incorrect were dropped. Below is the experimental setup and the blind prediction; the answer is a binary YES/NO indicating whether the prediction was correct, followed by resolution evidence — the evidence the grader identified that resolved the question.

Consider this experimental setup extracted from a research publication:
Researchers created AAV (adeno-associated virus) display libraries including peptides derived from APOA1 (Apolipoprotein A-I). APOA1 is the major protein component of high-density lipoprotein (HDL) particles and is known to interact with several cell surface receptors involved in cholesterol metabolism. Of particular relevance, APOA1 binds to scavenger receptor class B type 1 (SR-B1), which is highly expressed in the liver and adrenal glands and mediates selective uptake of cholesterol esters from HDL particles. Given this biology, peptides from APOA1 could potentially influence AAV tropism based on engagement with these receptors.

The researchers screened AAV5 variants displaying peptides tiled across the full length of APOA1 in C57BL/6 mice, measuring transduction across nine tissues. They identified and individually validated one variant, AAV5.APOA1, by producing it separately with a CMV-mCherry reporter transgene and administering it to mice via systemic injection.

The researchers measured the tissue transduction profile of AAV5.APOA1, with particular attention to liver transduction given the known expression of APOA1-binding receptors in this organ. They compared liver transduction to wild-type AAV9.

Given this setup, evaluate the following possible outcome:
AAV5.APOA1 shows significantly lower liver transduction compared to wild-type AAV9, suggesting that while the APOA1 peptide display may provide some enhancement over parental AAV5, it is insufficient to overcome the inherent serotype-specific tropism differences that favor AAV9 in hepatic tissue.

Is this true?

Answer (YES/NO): YES